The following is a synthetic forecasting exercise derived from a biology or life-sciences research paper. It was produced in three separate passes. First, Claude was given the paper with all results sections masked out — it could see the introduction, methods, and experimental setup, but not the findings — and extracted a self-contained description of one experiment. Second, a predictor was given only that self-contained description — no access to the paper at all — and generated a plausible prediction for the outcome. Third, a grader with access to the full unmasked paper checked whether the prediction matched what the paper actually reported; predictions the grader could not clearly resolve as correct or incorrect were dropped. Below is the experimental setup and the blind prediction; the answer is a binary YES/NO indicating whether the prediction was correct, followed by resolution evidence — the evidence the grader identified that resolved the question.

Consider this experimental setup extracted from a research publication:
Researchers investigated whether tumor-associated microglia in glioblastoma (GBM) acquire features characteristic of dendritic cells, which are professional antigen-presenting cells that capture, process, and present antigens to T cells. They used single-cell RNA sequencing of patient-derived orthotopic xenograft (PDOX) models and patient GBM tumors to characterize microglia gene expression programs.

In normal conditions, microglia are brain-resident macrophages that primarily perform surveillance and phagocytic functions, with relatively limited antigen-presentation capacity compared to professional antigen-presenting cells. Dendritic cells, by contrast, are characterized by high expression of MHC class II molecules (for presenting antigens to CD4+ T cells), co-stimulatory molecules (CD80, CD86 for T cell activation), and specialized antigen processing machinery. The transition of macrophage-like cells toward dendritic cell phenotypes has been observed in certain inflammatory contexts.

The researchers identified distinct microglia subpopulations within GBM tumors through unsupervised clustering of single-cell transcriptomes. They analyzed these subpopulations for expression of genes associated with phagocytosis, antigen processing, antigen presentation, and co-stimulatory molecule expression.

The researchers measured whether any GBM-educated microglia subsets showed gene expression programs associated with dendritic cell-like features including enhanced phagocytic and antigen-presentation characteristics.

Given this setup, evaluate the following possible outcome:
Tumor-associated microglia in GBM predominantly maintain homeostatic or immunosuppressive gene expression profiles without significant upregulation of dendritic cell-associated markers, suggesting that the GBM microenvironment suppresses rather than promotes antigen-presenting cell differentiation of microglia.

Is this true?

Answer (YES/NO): NO